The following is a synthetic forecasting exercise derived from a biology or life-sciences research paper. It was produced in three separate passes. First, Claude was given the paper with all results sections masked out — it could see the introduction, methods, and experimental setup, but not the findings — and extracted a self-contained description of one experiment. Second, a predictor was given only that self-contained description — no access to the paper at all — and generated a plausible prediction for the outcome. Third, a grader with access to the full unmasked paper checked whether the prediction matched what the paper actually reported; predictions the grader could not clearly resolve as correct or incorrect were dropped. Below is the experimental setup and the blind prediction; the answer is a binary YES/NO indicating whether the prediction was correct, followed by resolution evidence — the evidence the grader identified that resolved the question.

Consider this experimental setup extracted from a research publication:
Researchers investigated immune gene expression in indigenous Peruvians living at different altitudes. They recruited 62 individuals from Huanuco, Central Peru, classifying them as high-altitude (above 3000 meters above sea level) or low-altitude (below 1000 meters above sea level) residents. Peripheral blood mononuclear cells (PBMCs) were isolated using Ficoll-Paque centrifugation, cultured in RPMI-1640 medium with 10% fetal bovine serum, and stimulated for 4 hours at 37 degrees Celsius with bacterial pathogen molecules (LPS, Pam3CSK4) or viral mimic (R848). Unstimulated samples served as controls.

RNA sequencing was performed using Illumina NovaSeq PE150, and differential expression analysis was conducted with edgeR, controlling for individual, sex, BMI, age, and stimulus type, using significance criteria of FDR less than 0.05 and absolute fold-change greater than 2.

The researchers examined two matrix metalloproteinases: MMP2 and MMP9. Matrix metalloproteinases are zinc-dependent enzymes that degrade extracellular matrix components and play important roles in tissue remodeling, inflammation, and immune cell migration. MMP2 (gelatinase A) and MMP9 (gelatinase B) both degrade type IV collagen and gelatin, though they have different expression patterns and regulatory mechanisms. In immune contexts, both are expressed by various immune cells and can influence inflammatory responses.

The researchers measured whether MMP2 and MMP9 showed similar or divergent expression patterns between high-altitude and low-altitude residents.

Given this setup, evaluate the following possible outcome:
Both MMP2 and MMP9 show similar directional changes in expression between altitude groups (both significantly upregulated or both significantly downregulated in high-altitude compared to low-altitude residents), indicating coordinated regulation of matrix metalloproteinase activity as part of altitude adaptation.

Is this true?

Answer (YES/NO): NO